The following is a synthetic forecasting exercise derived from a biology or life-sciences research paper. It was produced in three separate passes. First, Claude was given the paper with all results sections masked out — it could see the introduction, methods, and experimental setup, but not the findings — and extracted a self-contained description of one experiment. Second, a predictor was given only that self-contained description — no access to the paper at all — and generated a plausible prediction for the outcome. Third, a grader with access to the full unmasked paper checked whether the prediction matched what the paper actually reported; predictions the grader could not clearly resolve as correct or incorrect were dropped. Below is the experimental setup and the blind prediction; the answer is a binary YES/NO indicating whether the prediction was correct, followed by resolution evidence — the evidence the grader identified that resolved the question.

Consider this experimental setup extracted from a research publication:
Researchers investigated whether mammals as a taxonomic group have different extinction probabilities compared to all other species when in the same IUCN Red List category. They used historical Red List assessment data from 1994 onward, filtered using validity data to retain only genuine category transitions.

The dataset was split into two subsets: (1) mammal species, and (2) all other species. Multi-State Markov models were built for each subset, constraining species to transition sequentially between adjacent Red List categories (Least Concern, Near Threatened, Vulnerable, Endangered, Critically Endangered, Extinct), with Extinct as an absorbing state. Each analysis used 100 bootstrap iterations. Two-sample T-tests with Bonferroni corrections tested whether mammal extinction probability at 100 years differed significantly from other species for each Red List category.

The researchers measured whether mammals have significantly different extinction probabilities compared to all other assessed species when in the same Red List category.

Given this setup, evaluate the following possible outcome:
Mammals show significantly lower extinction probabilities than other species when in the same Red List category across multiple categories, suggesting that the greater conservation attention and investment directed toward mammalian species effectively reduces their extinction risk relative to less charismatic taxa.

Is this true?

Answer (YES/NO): NO